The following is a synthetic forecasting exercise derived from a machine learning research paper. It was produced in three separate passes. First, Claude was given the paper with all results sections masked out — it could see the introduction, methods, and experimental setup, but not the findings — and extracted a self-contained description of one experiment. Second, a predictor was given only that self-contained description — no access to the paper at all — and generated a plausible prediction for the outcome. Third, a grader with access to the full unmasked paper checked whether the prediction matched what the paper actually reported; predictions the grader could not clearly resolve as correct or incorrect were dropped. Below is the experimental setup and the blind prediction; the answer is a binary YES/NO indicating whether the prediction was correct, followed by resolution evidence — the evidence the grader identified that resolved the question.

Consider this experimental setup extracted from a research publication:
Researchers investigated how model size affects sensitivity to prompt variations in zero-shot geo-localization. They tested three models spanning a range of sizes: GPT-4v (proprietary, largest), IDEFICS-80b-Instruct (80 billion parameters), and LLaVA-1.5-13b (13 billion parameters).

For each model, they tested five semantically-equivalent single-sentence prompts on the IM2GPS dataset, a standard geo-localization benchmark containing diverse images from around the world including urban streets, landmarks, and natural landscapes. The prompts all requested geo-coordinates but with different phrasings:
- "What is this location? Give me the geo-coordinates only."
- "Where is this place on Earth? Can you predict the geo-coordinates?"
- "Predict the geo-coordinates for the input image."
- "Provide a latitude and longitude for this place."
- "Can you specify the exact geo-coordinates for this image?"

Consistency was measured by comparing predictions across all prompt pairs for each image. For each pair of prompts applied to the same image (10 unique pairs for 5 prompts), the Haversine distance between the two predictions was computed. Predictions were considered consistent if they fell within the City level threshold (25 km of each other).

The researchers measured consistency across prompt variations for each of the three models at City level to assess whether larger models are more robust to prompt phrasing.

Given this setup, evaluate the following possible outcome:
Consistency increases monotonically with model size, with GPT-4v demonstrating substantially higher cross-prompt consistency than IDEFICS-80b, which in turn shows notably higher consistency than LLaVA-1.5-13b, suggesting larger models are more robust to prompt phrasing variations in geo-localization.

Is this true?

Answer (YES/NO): NO